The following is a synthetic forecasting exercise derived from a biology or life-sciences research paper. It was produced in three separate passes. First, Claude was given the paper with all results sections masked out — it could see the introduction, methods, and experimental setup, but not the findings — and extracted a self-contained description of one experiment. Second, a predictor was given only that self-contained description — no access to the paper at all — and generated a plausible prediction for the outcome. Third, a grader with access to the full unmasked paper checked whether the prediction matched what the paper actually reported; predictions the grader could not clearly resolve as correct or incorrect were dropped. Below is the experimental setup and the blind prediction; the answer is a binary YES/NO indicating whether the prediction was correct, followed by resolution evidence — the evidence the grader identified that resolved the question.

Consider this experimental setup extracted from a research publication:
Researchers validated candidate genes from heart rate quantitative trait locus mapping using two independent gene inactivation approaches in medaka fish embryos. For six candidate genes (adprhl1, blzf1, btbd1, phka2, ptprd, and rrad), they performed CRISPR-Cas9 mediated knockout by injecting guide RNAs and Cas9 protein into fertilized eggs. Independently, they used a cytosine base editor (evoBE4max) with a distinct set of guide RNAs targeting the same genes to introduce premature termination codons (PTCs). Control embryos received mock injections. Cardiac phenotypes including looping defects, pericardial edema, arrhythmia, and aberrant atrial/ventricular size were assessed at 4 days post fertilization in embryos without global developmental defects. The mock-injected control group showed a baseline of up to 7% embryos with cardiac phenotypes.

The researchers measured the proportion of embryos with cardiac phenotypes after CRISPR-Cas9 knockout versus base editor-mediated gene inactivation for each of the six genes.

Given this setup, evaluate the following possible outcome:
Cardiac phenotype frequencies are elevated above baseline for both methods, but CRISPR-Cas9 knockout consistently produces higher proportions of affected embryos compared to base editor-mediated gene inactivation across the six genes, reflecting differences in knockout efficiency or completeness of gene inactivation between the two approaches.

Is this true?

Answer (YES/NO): NO